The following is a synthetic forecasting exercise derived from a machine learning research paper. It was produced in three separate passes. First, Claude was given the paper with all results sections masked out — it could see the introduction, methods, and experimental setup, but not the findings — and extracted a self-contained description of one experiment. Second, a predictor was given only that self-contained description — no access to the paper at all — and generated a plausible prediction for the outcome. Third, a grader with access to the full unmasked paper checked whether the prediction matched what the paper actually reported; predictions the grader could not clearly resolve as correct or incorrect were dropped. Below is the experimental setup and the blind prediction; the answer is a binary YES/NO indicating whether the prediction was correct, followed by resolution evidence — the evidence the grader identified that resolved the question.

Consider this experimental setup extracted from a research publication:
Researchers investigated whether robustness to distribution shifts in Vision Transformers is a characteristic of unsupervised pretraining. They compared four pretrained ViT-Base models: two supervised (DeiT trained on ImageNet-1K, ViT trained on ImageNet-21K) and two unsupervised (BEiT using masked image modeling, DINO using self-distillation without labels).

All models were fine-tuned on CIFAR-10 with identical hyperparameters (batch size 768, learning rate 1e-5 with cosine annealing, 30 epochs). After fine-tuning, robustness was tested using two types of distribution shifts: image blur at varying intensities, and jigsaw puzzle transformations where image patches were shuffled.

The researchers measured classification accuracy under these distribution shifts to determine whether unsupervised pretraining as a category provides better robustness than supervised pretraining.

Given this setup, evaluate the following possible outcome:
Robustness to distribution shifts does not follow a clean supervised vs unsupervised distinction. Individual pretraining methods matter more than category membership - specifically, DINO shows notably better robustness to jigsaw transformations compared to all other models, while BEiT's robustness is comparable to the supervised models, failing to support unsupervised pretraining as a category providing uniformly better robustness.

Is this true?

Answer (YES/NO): NO